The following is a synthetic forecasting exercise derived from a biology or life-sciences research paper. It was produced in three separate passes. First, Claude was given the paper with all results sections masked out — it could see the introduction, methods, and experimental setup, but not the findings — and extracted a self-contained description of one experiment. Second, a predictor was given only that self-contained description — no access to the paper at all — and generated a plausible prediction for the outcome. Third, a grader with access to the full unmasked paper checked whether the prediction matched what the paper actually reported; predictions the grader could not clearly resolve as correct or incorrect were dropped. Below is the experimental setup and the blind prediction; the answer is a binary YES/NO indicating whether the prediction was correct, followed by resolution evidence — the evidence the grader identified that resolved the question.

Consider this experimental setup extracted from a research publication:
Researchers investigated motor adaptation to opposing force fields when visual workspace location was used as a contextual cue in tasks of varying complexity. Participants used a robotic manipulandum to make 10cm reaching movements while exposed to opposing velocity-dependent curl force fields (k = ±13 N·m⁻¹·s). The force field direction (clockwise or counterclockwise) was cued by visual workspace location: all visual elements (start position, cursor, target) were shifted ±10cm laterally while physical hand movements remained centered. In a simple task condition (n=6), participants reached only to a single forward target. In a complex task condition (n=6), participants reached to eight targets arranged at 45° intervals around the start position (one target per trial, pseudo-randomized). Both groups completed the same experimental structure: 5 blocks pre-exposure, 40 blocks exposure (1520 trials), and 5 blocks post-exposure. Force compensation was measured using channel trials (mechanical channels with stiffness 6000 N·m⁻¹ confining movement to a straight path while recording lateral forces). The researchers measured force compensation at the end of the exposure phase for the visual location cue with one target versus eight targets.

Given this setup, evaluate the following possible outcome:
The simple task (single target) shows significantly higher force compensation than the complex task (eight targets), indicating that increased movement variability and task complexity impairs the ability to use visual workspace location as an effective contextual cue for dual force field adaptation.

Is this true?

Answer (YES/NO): NO